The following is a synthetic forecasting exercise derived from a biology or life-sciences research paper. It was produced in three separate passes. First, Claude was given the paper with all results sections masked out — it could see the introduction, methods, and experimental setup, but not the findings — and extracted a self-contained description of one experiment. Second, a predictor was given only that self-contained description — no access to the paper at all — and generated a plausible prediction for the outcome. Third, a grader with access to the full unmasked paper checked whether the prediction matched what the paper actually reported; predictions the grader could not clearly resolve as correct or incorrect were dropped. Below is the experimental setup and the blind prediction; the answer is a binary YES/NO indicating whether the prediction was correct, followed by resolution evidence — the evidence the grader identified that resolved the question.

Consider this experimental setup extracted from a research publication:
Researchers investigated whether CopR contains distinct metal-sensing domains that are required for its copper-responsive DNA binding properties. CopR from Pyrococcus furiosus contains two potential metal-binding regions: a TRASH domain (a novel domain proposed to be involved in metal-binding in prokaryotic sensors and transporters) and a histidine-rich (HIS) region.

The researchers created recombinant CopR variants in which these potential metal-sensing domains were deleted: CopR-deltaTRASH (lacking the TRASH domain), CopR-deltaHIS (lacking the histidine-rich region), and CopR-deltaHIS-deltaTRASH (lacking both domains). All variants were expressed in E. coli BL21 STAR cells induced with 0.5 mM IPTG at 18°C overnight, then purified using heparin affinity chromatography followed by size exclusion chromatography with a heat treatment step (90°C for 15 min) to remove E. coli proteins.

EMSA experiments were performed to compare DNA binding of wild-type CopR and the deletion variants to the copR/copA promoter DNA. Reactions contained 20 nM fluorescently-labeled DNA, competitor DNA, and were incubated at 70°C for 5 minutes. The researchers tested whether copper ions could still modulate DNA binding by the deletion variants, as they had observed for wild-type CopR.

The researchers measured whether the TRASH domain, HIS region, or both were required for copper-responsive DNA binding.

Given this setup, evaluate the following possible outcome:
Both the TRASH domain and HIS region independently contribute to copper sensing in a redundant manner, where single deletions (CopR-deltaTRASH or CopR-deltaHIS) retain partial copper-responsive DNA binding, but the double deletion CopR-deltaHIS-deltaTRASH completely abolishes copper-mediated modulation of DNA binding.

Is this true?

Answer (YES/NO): NO